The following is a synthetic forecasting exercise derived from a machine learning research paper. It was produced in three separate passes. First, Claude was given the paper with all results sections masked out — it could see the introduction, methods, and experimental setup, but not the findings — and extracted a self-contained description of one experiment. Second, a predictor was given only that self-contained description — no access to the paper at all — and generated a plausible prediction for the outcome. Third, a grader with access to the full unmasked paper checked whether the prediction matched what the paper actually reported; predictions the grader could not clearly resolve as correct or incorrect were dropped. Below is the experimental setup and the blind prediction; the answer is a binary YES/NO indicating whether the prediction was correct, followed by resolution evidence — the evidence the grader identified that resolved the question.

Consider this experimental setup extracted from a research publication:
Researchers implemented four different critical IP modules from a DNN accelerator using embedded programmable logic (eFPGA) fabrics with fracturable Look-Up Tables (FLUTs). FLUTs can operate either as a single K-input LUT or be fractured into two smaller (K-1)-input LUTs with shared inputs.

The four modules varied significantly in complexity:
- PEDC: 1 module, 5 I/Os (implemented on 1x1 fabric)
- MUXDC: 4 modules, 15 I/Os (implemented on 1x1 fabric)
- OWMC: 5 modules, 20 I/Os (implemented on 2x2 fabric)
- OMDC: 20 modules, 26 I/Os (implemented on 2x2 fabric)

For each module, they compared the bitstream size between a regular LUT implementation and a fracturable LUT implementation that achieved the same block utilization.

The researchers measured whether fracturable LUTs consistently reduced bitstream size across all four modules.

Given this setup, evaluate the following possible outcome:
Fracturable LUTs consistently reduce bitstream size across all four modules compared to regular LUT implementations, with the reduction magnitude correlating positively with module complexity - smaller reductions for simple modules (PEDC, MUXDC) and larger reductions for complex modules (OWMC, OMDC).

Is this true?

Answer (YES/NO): NO